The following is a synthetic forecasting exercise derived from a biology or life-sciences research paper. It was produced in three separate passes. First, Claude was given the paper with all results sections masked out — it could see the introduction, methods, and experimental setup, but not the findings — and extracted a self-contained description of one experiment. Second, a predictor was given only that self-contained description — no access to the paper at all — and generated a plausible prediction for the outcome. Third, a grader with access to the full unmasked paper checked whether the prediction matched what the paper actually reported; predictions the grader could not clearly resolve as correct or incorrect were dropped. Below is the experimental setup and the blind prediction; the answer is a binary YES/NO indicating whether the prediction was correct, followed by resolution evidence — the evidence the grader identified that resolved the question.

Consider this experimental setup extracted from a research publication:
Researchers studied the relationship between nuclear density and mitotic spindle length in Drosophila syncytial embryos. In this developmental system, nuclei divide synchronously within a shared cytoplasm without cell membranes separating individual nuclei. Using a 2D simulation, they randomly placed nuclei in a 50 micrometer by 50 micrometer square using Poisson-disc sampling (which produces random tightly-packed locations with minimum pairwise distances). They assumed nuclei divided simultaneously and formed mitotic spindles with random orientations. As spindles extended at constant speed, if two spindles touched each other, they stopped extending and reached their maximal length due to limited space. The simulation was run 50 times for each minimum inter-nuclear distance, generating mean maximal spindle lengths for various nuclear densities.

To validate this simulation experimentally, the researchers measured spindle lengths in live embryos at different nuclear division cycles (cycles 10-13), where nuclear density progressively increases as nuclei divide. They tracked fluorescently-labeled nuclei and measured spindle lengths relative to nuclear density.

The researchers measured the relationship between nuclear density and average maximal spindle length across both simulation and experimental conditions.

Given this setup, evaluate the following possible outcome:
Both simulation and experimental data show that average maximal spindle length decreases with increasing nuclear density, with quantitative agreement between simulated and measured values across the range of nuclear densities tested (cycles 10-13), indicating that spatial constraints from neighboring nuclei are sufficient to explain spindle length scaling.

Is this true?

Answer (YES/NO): NO